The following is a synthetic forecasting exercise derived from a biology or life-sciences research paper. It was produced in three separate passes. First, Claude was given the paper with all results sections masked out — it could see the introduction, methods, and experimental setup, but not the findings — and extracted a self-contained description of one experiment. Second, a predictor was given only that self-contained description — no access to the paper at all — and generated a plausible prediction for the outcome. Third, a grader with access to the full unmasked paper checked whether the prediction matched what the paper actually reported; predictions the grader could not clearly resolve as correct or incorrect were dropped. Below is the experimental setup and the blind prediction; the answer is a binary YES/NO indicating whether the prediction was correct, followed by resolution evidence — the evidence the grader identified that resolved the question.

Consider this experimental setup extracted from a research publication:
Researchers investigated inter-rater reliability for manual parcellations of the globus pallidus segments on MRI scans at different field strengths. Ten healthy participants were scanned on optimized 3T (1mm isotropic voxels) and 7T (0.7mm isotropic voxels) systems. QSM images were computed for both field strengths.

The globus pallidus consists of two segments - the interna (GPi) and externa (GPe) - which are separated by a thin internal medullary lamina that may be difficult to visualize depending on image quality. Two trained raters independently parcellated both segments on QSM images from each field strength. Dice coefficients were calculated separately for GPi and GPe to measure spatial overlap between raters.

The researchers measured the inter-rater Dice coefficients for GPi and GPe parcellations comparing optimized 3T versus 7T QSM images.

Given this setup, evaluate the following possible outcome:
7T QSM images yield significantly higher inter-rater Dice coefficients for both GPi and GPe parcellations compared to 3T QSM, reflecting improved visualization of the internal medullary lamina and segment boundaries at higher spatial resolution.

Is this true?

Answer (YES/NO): YES